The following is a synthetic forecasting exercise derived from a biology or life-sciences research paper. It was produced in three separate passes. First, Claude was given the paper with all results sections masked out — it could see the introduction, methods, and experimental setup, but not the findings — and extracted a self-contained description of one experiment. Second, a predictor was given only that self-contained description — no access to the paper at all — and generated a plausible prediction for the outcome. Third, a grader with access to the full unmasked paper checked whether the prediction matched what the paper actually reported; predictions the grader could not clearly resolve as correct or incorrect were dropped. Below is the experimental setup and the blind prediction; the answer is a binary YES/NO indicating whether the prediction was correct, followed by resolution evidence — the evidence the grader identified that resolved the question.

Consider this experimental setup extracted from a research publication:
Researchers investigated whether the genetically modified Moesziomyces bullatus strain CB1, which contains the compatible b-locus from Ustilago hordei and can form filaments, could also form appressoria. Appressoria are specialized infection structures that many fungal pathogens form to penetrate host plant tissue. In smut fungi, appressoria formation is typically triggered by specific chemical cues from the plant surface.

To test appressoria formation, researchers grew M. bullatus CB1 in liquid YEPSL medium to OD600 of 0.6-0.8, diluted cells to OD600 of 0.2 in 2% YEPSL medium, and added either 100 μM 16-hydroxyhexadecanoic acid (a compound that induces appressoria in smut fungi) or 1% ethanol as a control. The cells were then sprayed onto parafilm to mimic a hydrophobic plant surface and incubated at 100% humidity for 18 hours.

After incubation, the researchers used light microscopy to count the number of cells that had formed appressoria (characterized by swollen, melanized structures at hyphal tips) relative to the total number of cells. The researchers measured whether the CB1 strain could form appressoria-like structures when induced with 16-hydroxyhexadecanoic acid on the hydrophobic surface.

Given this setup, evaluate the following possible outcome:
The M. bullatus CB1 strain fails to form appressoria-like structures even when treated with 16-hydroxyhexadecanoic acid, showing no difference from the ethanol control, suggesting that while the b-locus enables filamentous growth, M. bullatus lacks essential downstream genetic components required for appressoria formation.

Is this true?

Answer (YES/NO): NO